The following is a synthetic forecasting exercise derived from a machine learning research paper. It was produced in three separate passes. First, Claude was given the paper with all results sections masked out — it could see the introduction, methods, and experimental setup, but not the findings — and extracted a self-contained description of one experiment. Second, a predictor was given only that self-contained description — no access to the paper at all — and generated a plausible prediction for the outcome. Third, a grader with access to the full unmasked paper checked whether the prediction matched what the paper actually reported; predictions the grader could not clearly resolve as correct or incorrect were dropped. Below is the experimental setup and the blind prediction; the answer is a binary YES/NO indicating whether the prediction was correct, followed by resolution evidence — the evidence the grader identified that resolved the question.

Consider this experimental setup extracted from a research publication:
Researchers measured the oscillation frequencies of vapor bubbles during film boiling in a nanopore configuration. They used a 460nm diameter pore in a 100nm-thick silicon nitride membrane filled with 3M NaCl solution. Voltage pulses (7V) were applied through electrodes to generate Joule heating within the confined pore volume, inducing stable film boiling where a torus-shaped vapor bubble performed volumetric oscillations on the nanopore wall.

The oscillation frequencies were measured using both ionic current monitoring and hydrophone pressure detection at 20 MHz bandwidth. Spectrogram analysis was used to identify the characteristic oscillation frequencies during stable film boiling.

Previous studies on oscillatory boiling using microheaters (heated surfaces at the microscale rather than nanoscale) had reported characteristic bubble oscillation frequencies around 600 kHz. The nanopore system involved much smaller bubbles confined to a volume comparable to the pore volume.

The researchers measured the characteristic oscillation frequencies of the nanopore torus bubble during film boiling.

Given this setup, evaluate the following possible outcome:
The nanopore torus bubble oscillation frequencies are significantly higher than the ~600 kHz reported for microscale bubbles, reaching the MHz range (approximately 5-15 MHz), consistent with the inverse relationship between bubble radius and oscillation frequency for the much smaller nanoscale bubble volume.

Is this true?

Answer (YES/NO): YES